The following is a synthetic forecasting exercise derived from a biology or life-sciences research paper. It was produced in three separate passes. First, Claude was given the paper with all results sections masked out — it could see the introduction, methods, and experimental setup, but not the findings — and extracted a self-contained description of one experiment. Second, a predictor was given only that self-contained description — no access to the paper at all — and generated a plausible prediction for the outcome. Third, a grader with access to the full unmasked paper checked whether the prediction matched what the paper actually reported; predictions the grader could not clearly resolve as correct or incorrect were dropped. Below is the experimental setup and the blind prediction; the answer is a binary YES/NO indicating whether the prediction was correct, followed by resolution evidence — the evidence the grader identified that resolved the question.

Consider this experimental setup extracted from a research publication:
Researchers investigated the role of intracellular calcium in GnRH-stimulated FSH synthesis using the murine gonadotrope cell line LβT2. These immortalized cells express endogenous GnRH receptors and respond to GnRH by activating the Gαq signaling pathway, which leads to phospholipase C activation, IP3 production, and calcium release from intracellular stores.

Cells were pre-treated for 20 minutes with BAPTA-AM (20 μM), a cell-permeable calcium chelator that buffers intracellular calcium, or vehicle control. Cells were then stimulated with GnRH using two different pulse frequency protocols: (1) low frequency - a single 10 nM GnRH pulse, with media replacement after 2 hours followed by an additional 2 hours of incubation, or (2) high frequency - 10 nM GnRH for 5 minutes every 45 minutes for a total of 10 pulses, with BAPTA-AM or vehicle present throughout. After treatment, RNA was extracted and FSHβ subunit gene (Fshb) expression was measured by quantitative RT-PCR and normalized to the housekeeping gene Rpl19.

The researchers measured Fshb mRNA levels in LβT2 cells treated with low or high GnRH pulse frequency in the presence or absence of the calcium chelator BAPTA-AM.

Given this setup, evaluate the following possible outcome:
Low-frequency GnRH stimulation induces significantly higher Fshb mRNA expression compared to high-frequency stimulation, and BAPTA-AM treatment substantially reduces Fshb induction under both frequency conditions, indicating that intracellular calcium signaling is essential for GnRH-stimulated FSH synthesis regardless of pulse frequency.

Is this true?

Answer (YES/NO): NO